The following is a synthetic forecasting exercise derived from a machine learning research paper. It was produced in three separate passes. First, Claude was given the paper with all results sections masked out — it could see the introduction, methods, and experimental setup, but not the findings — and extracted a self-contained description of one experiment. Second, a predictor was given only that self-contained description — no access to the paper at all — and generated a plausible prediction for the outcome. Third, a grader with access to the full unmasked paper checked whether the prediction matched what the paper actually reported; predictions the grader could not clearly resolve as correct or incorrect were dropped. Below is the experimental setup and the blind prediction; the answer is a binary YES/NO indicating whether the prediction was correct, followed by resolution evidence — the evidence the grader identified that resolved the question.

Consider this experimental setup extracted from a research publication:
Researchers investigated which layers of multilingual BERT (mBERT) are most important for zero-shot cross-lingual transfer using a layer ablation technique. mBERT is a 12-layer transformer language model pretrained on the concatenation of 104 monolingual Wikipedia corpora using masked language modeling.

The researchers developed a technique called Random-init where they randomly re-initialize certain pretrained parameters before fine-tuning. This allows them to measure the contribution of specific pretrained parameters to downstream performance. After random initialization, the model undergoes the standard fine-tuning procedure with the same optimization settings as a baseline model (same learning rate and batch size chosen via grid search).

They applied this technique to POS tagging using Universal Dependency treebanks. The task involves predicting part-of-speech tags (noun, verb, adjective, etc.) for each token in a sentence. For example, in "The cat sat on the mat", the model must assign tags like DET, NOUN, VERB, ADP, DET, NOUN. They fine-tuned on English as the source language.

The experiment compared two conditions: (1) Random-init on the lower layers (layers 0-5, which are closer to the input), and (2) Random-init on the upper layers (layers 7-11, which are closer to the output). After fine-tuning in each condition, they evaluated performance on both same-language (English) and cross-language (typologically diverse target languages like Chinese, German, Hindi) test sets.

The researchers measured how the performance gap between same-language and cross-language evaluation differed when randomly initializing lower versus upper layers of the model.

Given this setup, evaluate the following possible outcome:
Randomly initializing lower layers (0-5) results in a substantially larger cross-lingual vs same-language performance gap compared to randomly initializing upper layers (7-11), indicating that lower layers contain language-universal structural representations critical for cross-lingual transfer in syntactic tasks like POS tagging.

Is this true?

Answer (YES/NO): YES